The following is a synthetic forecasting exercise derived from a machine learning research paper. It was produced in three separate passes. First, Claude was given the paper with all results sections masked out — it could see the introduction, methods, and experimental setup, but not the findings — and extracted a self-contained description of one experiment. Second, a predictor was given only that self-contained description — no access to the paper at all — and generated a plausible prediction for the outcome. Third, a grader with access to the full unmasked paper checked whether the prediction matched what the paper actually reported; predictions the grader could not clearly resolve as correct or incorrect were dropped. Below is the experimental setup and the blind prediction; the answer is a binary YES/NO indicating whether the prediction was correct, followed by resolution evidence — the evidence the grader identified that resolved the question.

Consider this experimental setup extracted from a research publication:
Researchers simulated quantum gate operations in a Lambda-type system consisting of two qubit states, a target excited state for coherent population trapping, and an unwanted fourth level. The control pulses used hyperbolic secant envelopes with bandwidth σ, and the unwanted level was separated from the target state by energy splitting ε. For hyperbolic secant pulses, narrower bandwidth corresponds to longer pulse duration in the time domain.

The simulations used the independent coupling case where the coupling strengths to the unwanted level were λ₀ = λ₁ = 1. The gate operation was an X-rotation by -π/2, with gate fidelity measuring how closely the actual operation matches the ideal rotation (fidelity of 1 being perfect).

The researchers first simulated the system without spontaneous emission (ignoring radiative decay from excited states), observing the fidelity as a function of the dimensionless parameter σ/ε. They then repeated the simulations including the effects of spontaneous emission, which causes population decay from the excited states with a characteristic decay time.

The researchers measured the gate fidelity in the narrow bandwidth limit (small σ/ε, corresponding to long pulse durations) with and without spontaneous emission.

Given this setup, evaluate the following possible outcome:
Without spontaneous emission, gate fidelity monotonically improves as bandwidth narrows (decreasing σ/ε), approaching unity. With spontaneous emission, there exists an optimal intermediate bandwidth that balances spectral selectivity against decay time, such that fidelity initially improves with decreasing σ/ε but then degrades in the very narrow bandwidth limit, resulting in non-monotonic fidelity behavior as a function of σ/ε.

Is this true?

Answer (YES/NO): NO